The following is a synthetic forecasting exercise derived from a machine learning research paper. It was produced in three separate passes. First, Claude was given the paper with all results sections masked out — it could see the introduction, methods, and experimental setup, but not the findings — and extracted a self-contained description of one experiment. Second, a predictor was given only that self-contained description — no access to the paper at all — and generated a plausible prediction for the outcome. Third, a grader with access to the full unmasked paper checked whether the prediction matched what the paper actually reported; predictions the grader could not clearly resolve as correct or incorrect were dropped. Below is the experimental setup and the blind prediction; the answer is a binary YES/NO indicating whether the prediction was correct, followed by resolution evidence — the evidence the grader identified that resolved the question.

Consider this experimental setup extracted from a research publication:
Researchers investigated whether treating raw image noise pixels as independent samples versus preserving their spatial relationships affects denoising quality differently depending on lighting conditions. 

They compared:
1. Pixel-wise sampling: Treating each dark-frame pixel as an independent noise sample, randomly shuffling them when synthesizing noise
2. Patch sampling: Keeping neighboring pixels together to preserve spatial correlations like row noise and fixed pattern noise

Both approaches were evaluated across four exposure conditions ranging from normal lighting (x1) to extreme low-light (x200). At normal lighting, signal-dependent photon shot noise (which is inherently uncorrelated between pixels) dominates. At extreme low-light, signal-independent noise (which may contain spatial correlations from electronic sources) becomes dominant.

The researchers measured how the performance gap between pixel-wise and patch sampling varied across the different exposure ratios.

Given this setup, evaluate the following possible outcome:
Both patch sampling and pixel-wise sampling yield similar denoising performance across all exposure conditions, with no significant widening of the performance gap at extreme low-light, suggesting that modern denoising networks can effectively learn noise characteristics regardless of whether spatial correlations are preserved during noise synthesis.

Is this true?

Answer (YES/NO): NO